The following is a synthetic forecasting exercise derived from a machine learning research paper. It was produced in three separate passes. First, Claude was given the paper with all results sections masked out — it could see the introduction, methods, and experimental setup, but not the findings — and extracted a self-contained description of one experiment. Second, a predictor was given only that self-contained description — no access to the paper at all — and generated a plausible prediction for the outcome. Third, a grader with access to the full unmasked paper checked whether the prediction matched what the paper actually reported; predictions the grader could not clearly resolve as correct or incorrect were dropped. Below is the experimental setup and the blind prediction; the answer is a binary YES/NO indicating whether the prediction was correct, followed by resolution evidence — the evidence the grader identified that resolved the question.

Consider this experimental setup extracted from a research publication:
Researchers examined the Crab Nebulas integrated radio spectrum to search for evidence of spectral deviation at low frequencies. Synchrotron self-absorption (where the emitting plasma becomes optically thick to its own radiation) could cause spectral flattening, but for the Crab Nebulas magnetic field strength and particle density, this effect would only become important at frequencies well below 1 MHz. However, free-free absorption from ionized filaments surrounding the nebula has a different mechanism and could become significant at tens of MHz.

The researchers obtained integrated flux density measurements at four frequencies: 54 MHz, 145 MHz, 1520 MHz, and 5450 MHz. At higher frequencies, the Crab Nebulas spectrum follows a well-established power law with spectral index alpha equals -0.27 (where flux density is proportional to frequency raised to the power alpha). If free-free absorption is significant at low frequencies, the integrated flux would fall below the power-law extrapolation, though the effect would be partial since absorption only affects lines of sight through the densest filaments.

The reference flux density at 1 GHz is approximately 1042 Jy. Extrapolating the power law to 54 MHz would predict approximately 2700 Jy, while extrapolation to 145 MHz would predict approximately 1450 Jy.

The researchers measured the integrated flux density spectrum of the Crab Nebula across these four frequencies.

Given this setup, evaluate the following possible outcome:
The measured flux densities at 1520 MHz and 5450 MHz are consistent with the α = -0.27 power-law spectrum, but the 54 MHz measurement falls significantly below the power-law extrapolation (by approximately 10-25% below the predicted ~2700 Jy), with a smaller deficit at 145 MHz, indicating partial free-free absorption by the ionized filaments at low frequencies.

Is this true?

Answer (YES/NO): YES